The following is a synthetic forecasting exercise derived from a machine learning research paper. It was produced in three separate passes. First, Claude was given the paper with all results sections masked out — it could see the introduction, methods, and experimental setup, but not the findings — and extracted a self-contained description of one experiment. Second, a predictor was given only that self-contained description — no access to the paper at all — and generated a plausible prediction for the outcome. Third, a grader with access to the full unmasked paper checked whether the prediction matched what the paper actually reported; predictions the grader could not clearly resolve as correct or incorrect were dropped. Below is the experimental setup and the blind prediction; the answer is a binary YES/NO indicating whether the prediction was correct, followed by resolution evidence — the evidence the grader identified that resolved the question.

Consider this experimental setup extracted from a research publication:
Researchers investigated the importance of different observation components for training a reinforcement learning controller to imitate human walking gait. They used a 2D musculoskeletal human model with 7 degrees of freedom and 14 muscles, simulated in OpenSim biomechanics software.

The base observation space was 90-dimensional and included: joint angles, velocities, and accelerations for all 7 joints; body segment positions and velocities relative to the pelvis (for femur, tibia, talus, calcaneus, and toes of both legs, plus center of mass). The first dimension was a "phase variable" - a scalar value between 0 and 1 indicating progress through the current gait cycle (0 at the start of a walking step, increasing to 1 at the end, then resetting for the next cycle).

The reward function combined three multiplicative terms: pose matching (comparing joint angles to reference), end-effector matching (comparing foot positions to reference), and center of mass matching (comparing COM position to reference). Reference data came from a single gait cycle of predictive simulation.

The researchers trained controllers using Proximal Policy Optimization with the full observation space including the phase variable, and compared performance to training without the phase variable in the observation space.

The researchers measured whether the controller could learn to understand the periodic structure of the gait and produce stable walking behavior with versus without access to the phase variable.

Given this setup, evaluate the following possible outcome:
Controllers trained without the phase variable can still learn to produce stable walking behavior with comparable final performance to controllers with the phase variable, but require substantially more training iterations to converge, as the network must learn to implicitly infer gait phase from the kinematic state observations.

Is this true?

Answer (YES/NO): NO